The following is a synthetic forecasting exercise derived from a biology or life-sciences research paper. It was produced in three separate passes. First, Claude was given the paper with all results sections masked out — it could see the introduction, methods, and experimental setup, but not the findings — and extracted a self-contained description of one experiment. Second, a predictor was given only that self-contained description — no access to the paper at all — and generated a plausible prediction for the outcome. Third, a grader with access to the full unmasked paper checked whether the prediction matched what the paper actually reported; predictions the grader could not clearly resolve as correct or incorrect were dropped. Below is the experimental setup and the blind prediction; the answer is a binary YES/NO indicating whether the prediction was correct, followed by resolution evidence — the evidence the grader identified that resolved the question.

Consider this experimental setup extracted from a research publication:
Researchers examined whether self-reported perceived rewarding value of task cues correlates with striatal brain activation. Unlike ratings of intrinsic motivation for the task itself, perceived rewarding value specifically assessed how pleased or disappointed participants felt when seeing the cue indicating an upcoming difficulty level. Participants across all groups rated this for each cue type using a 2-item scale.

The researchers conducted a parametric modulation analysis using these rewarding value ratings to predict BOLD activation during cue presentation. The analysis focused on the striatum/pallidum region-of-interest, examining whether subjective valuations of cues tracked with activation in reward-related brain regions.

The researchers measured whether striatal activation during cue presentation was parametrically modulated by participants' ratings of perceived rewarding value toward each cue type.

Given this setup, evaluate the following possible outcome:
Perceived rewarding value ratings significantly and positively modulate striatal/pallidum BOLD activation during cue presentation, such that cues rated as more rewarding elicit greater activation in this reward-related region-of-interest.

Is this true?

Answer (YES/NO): NO